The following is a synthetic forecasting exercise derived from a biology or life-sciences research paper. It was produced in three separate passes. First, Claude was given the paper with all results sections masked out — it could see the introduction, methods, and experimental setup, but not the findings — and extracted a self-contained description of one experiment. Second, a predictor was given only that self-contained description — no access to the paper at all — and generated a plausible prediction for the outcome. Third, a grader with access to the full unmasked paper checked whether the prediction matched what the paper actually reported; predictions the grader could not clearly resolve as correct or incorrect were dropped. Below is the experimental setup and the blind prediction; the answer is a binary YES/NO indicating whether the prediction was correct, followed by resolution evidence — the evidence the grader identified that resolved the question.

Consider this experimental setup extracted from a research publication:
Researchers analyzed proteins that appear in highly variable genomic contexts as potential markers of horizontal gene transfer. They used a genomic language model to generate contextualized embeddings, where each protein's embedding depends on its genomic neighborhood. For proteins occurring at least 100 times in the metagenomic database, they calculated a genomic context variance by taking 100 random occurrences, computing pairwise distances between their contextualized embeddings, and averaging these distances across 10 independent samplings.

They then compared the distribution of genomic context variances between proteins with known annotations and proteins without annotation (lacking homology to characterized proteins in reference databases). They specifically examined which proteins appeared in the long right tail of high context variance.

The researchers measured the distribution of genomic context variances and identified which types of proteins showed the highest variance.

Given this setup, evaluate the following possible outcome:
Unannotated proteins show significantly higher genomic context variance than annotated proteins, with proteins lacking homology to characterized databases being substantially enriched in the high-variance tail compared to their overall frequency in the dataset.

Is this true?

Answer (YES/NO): NO